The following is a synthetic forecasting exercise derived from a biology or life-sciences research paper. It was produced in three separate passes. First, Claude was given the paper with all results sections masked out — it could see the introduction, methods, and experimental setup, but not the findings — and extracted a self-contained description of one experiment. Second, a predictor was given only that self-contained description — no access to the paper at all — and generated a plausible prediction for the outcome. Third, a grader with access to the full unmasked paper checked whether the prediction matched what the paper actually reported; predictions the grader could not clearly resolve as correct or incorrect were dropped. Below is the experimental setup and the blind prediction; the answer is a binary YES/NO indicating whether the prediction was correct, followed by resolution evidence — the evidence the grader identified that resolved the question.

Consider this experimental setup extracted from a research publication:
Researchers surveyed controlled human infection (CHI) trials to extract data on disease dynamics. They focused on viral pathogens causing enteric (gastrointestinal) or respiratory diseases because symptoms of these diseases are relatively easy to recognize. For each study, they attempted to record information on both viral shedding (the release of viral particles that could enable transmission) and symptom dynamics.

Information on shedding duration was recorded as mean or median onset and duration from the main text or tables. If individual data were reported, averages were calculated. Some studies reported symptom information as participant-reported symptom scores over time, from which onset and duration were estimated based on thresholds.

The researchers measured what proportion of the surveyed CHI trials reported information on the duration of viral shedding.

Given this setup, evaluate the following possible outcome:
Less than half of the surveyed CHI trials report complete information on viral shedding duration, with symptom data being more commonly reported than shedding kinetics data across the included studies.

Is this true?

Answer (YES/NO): NO